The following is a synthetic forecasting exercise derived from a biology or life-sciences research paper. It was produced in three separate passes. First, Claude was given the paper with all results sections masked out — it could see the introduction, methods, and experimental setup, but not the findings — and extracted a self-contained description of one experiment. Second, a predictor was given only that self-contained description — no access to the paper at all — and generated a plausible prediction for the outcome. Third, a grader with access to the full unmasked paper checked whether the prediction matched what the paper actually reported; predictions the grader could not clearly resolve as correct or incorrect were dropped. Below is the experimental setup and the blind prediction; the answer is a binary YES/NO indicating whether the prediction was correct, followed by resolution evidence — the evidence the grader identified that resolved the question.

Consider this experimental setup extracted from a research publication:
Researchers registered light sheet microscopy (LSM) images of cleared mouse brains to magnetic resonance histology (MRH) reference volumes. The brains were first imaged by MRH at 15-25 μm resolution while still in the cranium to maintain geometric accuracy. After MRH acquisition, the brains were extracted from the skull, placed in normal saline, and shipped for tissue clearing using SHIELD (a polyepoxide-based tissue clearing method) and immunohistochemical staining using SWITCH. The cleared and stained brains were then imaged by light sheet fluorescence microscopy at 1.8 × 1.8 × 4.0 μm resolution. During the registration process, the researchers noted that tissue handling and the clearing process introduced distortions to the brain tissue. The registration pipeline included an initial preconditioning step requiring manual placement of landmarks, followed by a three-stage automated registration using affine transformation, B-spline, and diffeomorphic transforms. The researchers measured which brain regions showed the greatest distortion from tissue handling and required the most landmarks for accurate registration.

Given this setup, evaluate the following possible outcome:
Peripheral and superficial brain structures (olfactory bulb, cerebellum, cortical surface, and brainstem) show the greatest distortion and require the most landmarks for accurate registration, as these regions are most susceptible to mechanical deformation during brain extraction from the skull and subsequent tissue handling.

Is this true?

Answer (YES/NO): YES